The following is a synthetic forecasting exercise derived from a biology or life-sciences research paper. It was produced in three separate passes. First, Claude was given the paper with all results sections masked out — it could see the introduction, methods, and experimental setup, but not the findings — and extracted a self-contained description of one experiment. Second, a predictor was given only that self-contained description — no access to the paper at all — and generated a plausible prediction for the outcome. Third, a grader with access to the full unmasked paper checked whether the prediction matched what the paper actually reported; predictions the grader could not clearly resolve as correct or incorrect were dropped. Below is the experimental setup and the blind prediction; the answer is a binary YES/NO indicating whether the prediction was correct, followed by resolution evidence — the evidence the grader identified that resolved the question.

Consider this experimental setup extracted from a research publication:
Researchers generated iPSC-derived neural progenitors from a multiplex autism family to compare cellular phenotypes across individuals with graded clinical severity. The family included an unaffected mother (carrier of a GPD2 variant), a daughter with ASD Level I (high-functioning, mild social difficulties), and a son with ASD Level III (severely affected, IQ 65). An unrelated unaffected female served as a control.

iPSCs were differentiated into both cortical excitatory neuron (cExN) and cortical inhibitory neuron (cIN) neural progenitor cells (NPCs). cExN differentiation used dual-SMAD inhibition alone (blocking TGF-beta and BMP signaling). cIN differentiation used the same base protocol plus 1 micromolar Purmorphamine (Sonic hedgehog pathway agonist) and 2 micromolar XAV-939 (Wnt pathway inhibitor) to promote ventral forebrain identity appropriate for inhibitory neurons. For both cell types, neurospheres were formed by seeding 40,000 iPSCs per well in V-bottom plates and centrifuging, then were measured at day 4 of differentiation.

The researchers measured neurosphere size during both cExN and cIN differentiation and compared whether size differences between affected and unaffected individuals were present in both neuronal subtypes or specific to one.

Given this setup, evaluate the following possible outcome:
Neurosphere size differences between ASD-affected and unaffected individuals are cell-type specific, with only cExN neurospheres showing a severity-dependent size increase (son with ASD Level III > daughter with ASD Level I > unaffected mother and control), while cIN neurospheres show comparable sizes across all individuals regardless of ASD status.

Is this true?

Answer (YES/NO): NO